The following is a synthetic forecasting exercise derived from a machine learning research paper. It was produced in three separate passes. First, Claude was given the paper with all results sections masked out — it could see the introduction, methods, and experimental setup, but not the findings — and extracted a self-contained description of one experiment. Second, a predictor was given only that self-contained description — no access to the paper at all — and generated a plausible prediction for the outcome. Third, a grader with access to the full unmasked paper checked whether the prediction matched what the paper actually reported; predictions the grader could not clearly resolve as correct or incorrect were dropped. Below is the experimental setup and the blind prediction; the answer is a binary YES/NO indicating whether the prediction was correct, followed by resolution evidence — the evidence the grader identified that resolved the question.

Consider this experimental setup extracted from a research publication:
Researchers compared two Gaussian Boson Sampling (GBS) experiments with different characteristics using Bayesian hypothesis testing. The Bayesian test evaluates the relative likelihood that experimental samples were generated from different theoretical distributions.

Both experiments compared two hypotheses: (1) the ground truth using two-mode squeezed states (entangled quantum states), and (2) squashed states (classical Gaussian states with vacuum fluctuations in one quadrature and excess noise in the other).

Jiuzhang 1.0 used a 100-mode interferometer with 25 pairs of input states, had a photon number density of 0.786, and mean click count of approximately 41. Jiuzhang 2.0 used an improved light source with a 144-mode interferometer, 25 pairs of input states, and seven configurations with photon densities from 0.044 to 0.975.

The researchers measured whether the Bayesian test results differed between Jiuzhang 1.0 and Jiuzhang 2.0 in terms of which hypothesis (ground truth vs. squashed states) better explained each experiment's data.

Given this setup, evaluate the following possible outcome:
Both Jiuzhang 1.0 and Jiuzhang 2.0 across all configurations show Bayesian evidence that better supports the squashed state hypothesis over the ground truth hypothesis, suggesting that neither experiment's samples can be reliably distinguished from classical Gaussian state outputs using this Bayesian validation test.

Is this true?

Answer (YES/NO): NO